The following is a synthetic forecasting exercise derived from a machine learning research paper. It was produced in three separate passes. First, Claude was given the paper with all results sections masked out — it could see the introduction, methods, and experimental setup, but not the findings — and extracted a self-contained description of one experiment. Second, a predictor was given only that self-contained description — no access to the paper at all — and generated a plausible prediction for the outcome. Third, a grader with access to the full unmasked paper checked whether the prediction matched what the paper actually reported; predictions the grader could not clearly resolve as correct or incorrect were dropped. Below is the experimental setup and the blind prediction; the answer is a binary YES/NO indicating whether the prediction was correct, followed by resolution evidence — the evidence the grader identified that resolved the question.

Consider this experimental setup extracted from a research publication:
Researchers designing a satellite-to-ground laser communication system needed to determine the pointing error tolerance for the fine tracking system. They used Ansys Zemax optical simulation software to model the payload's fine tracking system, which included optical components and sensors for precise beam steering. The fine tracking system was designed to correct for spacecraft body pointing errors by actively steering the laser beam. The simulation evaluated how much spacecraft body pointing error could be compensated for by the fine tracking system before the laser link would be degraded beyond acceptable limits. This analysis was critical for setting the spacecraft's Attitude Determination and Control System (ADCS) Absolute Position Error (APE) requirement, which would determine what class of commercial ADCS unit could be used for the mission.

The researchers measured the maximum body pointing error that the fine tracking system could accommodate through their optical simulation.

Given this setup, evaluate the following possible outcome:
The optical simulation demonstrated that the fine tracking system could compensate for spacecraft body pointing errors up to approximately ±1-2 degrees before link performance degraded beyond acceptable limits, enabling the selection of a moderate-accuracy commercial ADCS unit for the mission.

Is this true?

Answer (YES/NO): NO